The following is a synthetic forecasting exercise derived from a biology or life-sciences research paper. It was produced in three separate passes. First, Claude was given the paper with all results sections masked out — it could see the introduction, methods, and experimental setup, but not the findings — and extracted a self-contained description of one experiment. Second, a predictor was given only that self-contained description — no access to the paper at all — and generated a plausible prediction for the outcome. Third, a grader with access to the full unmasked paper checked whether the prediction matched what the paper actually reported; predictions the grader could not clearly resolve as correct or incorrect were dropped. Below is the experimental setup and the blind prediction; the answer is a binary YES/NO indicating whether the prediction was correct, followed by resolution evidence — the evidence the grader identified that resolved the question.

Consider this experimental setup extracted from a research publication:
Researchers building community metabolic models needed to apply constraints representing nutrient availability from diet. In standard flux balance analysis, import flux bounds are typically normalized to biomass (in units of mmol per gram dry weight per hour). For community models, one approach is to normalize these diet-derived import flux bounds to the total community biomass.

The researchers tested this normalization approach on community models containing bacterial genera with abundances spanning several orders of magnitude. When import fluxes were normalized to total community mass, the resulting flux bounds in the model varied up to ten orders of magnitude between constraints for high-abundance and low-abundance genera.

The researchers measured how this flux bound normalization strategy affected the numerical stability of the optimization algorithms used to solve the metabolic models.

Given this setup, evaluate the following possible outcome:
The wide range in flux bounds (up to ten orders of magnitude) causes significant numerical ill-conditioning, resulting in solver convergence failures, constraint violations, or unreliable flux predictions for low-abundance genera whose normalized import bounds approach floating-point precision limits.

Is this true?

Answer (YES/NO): YES